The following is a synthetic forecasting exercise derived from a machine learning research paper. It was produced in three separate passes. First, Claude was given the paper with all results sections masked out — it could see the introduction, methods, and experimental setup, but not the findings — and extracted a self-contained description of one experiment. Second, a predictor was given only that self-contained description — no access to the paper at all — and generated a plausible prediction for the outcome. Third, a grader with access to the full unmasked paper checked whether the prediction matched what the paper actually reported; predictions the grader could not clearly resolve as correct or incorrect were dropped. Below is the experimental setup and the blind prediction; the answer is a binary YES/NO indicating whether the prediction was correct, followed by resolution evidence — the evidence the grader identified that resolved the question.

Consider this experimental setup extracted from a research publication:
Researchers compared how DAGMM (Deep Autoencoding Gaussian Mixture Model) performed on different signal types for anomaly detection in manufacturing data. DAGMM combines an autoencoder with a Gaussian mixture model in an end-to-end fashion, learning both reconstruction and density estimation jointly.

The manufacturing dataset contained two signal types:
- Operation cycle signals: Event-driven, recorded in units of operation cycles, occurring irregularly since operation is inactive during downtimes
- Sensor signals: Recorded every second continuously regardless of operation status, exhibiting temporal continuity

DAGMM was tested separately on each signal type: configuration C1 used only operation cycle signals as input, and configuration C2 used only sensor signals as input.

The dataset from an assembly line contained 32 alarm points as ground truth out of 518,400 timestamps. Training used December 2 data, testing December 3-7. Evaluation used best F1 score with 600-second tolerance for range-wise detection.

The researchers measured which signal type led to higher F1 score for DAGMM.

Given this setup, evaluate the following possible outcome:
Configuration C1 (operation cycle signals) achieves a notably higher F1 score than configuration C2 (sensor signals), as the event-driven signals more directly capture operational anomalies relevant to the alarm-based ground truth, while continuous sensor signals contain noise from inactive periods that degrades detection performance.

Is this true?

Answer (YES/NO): YES